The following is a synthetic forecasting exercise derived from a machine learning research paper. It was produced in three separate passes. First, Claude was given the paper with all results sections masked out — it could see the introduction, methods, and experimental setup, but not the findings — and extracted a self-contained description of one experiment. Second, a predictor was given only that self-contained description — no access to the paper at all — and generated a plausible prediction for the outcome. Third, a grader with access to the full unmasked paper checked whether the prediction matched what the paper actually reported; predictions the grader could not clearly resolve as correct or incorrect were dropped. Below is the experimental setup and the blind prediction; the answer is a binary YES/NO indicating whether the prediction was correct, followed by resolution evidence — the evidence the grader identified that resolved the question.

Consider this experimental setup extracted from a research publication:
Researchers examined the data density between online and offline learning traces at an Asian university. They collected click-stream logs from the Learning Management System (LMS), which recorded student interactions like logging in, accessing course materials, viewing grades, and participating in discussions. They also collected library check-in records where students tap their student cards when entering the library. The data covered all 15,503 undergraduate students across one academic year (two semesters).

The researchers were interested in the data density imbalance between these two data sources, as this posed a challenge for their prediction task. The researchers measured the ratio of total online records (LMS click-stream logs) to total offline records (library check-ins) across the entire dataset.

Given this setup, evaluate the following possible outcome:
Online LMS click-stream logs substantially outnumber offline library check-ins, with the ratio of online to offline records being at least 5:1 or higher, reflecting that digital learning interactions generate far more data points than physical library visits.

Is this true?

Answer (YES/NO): YES